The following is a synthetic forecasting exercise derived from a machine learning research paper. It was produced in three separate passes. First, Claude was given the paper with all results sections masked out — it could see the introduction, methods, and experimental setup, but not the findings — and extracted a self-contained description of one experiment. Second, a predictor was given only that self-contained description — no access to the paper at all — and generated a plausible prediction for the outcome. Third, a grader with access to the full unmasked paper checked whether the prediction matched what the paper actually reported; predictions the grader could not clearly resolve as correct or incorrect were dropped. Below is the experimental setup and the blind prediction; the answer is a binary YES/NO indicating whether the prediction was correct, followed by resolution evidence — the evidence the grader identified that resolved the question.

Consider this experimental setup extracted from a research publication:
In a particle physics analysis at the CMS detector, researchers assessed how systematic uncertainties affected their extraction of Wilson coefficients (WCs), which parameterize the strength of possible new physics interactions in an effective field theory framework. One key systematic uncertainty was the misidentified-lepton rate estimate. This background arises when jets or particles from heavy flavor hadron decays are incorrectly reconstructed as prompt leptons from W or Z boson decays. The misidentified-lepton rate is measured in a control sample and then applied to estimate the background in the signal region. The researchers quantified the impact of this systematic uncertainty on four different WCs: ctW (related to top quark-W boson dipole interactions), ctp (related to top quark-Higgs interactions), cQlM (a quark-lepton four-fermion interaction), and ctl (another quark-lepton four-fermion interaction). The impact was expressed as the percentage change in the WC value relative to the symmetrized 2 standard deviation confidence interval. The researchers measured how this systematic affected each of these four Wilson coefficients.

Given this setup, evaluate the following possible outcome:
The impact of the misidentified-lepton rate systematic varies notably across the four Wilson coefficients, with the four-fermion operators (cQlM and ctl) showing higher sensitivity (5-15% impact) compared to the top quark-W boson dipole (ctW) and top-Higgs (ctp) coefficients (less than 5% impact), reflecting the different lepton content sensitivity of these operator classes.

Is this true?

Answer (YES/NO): NO